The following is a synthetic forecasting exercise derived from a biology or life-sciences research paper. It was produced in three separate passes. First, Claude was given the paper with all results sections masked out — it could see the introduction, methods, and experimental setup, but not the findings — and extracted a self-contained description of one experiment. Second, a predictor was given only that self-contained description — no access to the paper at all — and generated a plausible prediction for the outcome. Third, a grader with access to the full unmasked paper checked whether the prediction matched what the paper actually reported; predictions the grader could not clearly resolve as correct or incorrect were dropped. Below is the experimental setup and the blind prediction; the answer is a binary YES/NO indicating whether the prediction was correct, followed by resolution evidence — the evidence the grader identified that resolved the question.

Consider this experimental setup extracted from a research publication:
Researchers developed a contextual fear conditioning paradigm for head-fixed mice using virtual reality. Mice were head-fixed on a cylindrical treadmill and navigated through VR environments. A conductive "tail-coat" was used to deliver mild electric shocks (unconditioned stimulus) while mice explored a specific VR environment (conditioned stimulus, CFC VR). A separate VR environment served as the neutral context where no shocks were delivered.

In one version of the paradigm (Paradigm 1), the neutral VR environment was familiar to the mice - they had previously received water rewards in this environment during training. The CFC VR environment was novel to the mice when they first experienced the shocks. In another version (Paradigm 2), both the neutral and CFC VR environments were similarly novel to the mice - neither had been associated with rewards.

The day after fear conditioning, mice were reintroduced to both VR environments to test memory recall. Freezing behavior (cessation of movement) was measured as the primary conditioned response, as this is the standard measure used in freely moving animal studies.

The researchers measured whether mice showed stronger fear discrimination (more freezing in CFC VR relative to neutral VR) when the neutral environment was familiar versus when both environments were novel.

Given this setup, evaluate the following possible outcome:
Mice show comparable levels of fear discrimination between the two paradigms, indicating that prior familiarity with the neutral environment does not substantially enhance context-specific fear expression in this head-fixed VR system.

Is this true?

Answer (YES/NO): NO